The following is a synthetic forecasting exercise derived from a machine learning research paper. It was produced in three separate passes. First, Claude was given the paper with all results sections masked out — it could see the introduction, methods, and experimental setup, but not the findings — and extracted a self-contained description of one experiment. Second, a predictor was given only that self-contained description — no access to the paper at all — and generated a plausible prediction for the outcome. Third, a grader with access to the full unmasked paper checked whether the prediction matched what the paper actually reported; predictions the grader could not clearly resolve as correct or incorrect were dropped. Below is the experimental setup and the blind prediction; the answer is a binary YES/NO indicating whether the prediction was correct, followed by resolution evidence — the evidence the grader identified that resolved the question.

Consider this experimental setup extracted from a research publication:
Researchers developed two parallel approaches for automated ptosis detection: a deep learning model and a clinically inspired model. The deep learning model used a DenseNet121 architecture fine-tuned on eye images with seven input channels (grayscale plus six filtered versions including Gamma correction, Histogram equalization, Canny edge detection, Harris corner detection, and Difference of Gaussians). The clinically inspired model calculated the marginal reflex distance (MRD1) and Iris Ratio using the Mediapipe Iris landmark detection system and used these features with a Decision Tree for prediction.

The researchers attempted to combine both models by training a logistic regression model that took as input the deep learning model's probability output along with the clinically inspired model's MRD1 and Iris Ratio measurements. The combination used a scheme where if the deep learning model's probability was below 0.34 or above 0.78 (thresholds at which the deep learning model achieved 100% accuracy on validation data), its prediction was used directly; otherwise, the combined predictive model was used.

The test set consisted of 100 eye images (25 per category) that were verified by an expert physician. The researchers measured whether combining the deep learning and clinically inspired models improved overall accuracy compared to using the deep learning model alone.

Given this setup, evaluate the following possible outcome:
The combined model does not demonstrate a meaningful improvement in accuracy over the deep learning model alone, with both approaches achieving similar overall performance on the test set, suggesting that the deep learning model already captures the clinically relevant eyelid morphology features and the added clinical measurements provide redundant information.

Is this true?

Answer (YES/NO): YES